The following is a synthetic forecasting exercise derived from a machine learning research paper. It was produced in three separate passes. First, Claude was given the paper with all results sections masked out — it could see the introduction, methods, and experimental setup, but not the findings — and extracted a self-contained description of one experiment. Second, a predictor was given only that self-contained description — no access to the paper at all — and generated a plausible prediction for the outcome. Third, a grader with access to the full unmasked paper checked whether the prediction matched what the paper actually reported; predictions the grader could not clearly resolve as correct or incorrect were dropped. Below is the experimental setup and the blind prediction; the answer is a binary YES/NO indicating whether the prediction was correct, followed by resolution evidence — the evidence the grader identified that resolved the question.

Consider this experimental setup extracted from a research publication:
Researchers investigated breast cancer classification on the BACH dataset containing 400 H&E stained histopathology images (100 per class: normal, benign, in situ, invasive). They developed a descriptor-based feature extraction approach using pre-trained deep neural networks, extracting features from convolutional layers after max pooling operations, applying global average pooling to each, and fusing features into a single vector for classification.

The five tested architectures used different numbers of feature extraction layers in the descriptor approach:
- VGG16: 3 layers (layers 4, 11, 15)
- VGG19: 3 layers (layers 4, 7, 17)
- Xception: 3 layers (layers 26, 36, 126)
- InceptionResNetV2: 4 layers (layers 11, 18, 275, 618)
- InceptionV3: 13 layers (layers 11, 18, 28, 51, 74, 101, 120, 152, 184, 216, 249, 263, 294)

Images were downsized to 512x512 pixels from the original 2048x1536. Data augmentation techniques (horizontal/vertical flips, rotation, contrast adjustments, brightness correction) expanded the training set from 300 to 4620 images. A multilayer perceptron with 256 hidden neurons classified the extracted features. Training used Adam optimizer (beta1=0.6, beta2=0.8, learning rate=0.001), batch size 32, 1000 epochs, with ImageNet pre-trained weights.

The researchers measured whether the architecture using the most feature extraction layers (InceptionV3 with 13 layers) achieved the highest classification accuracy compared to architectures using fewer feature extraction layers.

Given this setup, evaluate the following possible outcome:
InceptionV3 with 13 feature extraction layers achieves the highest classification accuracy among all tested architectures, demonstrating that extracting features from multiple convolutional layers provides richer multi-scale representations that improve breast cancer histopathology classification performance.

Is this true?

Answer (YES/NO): NO